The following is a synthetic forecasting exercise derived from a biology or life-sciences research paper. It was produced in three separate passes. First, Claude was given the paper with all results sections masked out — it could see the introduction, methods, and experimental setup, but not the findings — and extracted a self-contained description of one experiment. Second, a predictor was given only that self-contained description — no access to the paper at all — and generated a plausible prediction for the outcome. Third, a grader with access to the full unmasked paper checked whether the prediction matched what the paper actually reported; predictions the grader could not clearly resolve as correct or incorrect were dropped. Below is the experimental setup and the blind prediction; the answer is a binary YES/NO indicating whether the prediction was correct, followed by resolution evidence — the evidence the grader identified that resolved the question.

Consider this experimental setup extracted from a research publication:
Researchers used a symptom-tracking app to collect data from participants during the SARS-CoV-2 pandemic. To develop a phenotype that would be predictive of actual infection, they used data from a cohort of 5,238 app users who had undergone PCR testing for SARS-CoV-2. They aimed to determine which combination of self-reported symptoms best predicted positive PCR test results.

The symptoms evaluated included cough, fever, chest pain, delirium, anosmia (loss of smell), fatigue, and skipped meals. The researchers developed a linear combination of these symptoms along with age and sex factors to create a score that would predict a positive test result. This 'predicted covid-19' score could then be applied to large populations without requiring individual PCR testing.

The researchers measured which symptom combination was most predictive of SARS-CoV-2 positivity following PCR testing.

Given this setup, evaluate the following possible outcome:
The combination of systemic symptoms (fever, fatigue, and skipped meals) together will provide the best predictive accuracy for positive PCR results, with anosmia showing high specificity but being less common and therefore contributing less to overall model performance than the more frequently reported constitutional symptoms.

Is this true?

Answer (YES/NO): NO